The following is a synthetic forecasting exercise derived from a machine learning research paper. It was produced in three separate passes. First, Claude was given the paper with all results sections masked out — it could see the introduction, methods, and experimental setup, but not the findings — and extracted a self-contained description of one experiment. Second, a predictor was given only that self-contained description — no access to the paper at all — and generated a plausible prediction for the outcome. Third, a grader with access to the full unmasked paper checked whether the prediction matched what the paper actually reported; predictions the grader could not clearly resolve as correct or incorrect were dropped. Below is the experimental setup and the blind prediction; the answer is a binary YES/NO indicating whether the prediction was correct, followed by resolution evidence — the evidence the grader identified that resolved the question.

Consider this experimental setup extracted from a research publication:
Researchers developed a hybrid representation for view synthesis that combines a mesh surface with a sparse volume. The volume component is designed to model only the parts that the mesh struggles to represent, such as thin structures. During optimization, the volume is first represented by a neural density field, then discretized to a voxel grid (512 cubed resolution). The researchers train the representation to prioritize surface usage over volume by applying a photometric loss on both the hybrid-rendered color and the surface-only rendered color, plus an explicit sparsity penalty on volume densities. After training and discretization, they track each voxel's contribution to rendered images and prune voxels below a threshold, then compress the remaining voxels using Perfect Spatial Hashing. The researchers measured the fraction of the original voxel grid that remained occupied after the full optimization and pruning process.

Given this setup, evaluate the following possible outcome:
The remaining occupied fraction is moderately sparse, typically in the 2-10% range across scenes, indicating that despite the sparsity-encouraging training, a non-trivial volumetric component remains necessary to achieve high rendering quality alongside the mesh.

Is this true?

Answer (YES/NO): NO